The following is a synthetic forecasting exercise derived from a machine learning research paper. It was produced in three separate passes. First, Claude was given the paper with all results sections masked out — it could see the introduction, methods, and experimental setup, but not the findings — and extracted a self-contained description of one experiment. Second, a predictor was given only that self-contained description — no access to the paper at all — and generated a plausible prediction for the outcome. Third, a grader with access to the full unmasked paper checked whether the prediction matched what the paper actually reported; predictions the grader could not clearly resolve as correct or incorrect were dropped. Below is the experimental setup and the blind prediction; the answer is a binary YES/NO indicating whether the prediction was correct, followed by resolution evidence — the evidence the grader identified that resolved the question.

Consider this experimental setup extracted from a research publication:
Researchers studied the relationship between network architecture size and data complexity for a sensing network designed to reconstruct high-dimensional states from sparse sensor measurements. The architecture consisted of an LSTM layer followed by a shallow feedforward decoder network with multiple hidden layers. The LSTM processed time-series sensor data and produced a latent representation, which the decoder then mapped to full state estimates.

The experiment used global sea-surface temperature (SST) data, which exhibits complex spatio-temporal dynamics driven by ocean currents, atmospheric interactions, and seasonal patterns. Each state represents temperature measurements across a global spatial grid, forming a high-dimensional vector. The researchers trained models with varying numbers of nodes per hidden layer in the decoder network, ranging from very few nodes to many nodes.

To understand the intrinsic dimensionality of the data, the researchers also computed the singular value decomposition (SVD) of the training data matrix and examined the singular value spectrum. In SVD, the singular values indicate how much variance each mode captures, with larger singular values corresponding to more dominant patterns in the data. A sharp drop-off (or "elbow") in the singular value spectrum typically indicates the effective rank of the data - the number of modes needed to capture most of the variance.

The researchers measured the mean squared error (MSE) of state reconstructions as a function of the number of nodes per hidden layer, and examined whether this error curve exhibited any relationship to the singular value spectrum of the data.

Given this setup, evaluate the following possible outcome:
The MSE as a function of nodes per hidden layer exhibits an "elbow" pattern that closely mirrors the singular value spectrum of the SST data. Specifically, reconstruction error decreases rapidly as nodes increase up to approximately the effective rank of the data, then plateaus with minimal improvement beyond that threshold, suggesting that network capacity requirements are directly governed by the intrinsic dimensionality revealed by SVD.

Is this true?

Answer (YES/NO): YES